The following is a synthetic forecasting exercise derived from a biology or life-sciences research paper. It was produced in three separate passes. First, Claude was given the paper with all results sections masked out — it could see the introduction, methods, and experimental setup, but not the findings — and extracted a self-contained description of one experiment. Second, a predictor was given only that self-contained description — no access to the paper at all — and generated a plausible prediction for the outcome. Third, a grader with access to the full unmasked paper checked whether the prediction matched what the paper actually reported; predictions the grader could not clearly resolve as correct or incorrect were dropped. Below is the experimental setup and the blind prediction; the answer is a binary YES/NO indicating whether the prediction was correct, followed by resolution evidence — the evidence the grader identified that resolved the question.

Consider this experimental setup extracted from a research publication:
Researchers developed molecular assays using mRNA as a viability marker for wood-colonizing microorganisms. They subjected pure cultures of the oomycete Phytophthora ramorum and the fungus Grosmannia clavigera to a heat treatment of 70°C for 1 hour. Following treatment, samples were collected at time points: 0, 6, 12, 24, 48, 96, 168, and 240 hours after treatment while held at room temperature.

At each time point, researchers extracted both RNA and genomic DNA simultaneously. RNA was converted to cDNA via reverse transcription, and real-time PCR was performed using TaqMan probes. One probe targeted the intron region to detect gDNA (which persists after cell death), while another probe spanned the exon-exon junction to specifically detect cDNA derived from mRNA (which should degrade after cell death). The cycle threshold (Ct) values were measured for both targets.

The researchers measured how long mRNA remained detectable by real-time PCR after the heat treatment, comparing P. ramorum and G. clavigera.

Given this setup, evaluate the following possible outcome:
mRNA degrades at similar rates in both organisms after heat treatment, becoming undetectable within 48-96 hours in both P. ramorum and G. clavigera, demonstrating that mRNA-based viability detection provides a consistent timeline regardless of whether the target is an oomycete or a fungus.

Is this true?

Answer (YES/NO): NO